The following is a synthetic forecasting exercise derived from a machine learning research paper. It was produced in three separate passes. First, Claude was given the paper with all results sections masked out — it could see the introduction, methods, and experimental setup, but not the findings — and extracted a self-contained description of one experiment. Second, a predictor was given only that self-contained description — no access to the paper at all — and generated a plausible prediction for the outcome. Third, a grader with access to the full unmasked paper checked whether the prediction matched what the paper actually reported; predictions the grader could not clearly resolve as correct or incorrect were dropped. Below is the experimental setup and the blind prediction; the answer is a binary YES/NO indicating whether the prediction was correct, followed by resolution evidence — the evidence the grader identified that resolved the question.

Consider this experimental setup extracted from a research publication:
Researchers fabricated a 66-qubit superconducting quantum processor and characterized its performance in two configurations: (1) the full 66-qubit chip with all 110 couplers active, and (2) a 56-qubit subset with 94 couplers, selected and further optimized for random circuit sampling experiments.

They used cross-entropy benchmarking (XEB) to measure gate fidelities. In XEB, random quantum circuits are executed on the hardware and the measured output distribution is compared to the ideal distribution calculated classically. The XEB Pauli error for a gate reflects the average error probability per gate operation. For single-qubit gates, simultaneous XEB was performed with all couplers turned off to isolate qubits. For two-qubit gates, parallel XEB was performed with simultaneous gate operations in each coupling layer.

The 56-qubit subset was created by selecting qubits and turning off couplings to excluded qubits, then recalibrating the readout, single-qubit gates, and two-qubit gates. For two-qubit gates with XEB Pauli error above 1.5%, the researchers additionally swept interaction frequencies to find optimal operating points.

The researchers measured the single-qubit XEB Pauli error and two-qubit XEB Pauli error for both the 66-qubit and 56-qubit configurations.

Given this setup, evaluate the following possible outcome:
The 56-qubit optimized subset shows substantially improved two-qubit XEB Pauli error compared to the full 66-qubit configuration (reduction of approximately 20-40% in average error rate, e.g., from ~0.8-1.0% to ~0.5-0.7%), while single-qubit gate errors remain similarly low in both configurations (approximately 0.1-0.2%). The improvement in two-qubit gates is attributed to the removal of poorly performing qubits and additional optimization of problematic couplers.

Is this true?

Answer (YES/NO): YES